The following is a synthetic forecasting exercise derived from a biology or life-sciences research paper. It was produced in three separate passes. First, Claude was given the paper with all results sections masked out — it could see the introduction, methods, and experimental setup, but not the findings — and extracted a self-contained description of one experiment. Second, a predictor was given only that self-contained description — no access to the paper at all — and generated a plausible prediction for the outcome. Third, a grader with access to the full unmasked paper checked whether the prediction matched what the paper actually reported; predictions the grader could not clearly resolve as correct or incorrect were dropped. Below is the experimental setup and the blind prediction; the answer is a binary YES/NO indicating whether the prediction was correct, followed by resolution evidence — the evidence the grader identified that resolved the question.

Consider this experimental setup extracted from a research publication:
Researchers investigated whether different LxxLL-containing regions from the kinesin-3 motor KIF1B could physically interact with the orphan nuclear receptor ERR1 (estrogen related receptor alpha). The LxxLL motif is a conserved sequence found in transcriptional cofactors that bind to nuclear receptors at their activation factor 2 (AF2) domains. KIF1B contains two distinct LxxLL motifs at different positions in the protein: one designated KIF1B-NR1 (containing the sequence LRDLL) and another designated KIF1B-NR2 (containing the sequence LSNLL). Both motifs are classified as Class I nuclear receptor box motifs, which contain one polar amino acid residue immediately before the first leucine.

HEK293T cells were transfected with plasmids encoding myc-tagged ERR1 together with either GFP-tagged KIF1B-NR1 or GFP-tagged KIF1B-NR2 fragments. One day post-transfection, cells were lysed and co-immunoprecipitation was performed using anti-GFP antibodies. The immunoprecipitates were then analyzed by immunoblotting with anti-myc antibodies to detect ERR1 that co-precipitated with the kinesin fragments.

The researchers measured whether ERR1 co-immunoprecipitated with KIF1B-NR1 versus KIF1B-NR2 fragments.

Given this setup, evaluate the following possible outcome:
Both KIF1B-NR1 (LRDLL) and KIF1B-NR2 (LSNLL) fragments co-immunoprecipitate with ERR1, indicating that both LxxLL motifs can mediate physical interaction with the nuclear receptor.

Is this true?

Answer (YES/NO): NO